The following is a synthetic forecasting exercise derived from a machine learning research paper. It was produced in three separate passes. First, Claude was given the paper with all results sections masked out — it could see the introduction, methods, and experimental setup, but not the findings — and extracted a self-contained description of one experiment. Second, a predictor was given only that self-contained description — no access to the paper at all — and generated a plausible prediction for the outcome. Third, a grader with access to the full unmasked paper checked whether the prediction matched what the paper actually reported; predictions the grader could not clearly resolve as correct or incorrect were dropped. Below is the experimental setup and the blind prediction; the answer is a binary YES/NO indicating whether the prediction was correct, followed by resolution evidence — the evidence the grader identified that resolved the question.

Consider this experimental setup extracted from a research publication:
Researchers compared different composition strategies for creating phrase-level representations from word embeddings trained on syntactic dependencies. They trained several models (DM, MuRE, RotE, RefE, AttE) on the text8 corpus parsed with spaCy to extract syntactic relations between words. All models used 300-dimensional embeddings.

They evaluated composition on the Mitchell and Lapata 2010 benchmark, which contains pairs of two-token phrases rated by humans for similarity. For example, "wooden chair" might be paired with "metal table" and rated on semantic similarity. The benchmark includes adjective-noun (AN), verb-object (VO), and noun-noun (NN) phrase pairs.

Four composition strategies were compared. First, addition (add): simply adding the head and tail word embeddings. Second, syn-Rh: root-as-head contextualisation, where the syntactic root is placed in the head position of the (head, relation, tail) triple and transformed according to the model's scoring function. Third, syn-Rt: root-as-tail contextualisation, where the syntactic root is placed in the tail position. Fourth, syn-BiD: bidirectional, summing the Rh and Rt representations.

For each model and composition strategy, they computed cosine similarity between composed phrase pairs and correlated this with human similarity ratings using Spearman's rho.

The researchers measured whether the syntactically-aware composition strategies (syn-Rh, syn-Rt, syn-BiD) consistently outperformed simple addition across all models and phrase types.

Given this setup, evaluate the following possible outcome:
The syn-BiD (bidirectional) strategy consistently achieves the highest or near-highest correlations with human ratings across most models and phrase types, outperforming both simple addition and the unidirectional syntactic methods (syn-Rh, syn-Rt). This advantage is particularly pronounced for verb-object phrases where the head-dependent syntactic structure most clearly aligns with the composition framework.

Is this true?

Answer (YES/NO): NO